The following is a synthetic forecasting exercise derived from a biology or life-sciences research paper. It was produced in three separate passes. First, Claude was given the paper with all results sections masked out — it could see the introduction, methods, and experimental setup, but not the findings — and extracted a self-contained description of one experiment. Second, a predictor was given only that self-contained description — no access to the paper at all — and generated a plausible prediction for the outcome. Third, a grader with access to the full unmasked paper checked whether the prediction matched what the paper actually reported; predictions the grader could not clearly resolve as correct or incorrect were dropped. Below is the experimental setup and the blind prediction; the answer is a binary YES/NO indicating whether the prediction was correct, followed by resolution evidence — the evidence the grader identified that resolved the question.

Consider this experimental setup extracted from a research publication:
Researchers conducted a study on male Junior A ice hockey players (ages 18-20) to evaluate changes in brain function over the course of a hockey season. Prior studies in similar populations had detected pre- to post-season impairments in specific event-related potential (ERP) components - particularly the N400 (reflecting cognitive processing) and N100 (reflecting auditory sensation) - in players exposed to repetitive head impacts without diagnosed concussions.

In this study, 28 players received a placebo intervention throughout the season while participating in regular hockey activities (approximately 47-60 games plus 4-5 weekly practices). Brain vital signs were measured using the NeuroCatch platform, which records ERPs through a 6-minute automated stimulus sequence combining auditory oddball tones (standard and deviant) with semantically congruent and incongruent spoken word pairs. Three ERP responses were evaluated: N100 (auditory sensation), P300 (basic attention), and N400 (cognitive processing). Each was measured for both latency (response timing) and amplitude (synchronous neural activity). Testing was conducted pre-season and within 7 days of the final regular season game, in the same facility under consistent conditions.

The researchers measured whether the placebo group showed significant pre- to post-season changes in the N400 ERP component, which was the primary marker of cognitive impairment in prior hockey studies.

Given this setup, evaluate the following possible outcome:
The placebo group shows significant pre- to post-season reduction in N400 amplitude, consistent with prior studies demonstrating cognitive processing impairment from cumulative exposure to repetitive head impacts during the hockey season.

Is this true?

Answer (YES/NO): YES